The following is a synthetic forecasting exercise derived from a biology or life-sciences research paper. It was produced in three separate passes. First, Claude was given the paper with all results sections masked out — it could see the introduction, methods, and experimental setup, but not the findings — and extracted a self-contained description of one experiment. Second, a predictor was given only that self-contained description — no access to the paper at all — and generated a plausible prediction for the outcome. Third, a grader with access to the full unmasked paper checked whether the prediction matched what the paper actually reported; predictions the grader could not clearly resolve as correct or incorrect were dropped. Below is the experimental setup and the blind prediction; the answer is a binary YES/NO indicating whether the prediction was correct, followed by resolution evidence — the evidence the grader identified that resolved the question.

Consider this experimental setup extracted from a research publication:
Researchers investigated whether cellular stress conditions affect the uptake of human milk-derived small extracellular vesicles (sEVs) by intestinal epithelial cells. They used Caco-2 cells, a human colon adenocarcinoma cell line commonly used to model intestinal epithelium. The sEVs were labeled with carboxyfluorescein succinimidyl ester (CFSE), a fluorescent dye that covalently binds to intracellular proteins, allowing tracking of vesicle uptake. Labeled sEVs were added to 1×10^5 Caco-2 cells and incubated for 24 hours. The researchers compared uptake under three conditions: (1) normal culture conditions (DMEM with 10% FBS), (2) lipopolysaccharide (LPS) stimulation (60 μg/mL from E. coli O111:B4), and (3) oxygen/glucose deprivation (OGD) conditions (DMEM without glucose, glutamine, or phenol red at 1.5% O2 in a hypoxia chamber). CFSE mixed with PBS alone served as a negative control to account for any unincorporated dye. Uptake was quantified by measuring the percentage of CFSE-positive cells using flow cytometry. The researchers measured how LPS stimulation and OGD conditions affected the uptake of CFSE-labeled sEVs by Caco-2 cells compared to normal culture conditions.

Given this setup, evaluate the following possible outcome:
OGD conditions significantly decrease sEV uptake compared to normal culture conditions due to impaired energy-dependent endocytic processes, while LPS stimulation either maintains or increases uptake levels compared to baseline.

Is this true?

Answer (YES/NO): NO